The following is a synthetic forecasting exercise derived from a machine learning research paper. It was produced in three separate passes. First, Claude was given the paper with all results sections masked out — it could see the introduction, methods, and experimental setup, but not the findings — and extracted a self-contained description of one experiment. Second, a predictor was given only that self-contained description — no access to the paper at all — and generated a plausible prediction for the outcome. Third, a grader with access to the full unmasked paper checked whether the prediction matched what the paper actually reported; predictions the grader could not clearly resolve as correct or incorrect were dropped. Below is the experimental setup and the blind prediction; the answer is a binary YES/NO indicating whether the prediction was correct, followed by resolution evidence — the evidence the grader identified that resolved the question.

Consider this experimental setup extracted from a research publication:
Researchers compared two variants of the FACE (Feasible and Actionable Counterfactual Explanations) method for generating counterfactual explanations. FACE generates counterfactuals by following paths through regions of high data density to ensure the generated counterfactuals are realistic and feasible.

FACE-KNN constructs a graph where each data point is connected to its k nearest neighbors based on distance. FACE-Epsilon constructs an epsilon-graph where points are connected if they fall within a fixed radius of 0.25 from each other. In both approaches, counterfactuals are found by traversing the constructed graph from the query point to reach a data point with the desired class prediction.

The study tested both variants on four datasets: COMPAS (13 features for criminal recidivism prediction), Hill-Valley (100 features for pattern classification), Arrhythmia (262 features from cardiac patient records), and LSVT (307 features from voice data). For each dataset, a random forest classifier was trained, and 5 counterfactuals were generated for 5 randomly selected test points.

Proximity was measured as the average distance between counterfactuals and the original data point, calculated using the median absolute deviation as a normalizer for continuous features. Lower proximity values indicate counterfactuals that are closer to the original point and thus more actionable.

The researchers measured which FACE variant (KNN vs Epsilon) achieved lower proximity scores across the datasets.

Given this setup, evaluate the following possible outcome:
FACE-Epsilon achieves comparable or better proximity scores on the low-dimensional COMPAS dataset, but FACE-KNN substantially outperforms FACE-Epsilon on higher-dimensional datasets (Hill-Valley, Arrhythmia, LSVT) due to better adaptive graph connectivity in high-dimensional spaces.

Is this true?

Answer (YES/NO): NO